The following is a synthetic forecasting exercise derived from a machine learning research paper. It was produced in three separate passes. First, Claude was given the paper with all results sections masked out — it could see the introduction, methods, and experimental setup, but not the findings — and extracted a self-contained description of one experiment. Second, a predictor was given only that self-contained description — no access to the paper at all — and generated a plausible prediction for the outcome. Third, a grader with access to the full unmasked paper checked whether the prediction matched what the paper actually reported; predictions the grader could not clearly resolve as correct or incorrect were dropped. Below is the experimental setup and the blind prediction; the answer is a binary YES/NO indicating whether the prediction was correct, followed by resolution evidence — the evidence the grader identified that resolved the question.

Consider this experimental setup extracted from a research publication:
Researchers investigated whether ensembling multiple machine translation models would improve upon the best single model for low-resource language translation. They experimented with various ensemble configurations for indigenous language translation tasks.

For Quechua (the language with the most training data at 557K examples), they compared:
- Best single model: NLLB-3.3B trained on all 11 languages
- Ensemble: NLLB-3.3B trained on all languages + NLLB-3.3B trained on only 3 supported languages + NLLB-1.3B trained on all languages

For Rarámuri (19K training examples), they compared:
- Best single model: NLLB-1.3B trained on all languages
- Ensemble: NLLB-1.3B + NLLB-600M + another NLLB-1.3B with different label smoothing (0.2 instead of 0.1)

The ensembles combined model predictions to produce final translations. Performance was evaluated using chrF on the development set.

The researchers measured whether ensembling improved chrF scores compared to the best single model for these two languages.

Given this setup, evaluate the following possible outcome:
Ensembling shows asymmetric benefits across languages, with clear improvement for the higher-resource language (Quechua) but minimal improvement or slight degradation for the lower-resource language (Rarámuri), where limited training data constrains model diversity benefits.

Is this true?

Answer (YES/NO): NO